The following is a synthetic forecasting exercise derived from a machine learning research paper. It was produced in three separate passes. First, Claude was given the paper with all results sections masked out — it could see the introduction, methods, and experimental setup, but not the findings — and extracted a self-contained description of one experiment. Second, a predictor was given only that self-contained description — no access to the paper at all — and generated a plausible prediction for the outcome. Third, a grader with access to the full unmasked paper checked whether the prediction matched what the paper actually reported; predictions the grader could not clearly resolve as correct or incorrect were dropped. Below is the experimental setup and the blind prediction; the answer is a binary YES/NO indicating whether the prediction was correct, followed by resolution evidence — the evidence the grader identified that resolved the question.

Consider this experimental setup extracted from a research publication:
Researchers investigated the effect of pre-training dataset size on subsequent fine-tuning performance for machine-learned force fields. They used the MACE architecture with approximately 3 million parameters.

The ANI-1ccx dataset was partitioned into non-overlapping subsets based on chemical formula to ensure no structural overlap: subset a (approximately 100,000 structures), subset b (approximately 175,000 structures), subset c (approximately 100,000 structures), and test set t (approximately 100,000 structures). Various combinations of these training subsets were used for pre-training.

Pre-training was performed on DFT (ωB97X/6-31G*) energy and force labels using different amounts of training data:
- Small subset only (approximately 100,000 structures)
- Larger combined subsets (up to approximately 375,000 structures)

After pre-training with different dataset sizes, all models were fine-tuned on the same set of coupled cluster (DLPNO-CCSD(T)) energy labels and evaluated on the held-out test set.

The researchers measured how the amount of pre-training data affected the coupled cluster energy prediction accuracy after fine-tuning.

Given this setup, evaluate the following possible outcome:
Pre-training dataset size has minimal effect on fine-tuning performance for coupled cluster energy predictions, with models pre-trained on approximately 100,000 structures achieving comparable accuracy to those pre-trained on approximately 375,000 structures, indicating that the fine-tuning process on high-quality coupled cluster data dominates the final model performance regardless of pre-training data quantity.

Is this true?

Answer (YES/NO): NO